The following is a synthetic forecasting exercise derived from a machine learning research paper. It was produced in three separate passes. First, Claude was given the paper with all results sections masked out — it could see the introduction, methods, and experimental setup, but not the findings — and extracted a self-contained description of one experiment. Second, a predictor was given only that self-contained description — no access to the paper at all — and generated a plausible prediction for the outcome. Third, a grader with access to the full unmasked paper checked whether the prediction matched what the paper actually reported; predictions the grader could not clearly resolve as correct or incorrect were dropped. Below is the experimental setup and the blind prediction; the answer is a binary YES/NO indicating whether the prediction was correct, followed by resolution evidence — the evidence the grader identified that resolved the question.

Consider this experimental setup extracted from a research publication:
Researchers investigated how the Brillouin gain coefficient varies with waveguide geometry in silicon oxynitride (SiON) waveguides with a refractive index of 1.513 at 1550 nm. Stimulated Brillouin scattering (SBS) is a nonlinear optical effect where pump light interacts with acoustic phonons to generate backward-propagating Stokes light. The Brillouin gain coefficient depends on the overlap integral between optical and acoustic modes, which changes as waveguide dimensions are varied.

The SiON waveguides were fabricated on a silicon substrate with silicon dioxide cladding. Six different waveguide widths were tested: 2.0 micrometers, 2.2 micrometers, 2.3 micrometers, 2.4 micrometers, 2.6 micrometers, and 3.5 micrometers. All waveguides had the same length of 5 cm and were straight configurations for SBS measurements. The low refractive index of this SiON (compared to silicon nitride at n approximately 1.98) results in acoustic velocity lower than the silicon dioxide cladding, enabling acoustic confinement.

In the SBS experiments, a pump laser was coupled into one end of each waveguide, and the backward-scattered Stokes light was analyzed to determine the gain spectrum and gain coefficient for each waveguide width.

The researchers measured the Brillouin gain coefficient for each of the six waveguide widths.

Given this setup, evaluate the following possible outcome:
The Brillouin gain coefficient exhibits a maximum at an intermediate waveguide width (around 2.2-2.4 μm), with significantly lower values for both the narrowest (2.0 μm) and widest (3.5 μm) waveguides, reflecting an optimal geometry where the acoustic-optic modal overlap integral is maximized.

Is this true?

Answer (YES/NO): NO